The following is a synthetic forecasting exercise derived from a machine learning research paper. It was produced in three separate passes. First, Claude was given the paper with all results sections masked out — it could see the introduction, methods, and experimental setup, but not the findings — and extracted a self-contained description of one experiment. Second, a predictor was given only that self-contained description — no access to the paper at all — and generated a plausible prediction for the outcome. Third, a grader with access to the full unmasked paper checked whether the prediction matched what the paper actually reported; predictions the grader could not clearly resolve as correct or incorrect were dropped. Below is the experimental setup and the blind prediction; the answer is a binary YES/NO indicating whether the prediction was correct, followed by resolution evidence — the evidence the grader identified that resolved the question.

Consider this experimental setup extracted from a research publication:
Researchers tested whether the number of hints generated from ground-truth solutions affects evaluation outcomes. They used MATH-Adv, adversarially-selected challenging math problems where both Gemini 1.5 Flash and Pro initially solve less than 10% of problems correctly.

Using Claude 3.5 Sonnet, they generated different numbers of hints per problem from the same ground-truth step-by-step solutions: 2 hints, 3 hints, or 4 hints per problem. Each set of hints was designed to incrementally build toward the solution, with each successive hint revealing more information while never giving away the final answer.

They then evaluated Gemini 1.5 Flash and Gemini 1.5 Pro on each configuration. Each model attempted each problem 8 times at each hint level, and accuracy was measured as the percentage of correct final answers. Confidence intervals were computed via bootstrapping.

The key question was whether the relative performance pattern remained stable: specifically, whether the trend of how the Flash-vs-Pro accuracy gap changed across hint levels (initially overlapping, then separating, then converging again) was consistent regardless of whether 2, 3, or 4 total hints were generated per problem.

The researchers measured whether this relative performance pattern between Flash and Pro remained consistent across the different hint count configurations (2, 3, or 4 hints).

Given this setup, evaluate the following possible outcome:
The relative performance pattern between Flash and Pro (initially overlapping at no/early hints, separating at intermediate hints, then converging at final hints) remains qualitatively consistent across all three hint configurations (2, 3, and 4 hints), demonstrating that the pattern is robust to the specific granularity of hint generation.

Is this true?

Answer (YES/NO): YES